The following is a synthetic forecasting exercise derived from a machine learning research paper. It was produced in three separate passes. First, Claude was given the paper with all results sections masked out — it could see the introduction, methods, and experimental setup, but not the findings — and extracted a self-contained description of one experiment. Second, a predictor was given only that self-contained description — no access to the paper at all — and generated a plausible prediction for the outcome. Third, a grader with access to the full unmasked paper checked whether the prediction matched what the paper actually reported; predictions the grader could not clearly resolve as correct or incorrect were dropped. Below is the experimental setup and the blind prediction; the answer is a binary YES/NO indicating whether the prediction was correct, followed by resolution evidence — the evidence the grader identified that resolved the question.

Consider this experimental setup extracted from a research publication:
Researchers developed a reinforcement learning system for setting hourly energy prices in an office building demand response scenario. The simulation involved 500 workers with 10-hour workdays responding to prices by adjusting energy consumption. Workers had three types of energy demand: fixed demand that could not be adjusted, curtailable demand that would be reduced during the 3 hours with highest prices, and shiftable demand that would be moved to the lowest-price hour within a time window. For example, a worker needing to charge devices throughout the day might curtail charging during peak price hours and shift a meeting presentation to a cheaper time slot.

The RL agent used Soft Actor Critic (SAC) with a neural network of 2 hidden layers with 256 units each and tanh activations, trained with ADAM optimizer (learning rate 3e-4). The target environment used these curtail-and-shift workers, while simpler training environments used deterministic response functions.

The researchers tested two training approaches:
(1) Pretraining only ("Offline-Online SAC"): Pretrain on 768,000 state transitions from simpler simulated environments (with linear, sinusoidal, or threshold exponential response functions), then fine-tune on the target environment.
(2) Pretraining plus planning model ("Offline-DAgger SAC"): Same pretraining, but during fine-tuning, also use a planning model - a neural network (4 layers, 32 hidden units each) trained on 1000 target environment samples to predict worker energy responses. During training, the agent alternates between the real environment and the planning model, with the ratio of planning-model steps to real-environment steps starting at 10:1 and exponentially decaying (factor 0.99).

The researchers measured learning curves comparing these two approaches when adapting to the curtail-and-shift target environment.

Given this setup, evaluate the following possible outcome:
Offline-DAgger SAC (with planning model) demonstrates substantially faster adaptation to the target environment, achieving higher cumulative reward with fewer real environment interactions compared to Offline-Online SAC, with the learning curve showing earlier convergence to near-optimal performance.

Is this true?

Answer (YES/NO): NO